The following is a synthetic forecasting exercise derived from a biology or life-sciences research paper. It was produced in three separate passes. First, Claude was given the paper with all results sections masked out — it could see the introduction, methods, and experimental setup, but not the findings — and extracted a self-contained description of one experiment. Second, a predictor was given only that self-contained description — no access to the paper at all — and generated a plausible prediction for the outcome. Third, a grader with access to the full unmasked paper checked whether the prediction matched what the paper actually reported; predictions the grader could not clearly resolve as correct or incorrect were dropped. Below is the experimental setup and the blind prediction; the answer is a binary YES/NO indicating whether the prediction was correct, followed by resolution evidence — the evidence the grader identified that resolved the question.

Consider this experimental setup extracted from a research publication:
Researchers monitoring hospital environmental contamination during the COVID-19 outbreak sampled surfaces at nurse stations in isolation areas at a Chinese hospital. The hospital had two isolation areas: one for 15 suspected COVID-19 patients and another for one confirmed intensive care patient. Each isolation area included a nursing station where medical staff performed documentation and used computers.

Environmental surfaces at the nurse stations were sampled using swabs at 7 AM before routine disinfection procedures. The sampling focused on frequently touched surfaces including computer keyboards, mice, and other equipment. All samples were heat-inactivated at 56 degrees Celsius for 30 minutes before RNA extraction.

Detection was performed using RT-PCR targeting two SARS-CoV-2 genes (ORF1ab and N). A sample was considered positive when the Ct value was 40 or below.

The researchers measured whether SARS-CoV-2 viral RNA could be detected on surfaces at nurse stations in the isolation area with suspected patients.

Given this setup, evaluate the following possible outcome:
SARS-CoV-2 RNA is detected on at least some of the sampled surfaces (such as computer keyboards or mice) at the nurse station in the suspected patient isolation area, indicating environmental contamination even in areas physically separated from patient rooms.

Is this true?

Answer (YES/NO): YES